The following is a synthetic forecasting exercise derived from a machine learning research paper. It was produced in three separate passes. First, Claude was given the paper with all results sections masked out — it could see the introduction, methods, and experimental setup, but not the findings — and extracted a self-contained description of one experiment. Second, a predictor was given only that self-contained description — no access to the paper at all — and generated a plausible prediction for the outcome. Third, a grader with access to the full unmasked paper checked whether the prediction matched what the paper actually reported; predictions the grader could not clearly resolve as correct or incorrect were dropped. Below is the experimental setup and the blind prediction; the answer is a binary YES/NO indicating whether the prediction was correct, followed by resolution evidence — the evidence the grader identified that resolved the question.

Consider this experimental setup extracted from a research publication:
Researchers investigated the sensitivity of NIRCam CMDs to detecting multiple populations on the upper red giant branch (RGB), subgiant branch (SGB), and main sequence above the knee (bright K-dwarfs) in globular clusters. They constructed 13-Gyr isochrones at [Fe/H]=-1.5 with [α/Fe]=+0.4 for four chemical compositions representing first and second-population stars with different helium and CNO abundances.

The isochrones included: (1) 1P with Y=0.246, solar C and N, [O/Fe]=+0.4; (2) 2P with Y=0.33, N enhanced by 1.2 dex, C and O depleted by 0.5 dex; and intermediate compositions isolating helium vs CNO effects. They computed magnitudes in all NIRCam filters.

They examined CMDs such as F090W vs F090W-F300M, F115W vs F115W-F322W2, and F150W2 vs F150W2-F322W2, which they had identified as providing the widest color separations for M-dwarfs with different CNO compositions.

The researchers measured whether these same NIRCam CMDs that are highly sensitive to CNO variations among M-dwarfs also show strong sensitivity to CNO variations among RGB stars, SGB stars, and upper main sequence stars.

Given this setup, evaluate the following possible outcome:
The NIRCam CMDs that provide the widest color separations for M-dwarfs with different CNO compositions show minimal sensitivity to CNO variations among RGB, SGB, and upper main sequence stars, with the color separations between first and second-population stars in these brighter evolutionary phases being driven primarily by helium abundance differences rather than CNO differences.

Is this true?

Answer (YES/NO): YES